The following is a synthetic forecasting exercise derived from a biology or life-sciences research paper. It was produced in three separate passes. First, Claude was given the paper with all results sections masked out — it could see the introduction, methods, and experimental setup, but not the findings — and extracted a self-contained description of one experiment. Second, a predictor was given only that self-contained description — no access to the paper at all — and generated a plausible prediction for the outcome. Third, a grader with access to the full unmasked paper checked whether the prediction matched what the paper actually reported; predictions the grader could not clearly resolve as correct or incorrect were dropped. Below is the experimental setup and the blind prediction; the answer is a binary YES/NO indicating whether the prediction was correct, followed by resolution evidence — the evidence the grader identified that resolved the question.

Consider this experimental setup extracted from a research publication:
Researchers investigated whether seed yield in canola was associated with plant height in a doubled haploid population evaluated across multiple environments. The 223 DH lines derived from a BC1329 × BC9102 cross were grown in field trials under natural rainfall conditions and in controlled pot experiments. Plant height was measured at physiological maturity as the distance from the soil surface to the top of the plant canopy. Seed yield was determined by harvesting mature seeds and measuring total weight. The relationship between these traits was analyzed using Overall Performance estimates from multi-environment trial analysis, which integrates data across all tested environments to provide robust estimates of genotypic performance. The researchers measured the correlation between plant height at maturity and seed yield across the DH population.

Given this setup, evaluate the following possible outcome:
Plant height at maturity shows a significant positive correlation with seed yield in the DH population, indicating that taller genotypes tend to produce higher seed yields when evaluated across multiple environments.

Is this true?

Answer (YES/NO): YES